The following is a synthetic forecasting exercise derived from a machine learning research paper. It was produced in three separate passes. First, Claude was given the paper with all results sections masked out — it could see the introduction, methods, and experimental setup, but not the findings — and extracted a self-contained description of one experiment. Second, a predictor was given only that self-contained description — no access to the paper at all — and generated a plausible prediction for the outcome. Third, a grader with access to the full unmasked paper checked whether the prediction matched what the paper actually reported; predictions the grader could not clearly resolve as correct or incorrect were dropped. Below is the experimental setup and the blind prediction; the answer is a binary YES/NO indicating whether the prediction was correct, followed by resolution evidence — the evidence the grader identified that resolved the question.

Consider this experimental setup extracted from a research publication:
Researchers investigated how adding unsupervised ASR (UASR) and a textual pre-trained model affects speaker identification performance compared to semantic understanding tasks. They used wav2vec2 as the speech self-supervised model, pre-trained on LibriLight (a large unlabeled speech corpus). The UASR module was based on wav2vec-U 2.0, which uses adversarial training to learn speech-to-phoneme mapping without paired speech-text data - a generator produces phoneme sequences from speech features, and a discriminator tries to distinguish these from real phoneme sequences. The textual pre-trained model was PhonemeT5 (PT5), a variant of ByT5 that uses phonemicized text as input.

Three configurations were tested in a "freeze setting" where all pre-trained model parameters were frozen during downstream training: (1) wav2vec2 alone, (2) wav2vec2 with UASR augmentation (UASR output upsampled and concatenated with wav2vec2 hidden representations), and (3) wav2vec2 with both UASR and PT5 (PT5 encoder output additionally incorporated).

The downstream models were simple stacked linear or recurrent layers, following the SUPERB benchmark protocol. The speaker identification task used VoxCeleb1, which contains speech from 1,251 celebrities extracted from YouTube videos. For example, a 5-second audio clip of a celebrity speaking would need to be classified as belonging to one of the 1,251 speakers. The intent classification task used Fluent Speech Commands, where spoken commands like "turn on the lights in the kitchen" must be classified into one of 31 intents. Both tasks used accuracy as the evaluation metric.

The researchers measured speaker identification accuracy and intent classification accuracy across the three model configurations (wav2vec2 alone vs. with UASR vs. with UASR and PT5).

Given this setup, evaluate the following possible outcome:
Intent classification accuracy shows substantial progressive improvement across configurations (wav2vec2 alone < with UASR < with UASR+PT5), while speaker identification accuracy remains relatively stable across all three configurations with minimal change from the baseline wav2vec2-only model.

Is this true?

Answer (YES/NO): NO